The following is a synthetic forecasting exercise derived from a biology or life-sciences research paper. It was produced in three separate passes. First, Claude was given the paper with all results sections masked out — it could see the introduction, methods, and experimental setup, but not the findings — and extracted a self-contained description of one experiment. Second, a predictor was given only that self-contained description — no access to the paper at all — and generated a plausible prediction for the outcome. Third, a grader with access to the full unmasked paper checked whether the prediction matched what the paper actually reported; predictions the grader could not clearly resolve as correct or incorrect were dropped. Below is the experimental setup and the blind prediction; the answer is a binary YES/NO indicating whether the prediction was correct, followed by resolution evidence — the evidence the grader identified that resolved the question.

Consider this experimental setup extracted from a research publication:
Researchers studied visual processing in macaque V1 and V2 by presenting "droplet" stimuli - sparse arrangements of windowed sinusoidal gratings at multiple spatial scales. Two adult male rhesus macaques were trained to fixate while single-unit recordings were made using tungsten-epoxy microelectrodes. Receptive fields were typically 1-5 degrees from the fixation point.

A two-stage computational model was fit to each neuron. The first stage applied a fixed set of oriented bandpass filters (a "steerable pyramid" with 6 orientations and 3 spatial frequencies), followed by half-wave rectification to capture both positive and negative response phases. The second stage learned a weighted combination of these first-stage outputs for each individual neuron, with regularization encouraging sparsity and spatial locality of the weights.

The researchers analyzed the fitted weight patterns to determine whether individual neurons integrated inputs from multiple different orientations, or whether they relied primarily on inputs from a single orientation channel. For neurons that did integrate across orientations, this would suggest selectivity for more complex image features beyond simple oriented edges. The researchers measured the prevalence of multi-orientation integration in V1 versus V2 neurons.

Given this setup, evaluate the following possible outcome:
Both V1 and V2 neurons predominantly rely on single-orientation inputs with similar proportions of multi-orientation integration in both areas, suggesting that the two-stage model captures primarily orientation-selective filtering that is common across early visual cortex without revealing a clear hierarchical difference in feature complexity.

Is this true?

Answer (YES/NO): NO